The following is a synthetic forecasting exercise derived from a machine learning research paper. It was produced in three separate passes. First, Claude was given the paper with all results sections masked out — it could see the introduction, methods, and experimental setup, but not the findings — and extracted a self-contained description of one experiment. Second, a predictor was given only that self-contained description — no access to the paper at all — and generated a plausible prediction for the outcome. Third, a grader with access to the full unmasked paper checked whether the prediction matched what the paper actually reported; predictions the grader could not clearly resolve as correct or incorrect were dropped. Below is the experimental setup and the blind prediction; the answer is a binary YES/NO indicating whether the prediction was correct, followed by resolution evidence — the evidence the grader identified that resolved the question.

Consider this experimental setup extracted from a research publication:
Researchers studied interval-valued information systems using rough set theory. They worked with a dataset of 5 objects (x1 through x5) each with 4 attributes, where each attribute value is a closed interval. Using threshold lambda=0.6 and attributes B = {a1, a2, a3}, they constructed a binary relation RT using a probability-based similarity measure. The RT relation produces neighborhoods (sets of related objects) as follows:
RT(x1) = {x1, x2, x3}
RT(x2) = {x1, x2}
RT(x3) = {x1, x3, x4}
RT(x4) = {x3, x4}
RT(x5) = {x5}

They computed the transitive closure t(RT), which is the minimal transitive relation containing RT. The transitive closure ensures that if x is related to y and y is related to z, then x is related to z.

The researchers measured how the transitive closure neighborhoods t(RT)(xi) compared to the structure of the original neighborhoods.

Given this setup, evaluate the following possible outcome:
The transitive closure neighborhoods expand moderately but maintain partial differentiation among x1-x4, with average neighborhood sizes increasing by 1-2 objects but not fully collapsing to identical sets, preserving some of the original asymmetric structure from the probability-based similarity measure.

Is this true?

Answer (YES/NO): NO